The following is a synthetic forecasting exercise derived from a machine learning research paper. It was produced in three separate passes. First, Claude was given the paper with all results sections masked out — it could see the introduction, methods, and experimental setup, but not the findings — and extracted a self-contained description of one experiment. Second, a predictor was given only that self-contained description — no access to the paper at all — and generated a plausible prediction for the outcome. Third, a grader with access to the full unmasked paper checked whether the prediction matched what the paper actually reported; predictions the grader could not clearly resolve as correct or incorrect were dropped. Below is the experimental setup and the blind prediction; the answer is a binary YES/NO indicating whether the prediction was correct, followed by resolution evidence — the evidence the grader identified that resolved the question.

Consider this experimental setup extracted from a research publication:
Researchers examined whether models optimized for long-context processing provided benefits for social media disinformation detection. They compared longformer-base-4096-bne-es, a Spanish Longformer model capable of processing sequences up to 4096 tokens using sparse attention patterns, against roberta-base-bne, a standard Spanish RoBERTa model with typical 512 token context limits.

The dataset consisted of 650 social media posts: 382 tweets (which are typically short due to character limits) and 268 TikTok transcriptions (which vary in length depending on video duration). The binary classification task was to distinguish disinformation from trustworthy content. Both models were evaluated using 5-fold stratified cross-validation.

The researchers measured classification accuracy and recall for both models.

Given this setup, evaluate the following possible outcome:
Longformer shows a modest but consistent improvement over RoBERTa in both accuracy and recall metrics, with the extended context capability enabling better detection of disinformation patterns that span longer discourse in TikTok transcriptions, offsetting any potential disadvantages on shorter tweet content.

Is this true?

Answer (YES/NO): NO